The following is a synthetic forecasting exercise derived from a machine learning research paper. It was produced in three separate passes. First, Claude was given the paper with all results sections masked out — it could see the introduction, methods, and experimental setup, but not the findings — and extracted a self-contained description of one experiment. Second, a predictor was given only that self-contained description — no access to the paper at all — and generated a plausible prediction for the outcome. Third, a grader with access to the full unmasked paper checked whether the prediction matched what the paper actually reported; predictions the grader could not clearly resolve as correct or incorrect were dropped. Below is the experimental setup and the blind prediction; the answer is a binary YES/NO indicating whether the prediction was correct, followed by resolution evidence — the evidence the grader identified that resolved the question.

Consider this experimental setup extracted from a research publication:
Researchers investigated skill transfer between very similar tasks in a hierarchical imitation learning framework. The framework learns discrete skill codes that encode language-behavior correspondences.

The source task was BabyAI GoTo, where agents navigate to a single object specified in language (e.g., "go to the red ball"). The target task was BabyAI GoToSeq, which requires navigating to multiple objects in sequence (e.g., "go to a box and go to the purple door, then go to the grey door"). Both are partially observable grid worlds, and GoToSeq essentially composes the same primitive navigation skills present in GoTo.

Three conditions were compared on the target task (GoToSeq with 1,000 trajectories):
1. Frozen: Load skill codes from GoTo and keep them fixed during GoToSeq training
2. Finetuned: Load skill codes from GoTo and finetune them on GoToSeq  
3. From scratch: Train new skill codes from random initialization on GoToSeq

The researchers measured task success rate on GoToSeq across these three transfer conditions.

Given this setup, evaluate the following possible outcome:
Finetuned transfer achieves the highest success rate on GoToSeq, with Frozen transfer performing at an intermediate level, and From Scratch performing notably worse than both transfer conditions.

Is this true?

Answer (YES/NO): NO